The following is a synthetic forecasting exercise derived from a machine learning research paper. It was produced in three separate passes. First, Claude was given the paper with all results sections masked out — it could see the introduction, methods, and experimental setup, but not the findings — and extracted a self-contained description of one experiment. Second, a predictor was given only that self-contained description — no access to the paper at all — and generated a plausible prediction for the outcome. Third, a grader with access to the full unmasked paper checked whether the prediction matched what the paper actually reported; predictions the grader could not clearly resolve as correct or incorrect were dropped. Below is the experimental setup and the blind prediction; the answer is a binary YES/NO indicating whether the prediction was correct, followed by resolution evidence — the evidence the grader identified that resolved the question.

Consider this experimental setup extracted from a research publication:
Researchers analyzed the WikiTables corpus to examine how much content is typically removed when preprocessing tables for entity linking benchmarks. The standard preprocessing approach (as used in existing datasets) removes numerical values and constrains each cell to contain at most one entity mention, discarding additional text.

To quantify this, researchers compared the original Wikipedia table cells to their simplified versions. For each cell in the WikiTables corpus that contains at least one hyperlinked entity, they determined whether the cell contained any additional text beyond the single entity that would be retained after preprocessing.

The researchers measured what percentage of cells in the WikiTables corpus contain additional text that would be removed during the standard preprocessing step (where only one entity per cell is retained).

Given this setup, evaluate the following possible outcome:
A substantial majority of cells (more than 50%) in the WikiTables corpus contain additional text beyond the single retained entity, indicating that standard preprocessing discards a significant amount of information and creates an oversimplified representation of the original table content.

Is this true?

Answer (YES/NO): YES